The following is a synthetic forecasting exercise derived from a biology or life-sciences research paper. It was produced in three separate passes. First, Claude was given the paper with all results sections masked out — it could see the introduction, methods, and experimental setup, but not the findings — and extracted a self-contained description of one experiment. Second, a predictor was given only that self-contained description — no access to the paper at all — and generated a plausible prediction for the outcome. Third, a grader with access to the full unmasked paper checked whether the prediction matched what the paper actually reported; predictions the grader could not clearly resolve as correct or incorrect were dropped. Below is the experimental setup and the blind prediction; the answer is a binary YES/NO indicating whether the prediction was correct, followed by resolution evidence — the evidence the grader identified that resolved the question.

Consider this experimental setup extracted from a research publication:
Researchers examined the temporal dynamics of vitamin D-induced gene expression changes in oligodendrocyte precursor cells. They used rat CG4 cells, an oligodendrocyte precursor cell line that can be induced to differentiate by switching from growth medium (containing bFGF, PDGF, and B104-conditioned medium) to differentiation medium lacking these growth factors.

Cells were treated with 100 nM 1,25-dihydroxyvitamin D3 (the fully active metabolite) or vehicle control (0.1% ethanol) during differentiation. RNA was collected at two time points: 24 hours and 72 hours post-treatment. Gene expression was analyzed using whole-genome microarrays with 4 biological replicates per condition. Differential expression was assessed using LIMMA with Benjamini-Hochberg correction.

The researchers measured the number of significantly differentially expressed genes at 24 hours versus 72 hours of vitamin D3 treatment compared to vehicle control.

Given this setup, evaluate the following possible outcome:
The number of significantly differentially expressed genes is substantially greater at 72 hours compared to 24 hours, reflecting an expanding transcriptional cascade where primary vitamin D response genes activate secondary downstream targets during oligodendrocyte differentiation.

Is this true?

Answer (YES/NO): YES